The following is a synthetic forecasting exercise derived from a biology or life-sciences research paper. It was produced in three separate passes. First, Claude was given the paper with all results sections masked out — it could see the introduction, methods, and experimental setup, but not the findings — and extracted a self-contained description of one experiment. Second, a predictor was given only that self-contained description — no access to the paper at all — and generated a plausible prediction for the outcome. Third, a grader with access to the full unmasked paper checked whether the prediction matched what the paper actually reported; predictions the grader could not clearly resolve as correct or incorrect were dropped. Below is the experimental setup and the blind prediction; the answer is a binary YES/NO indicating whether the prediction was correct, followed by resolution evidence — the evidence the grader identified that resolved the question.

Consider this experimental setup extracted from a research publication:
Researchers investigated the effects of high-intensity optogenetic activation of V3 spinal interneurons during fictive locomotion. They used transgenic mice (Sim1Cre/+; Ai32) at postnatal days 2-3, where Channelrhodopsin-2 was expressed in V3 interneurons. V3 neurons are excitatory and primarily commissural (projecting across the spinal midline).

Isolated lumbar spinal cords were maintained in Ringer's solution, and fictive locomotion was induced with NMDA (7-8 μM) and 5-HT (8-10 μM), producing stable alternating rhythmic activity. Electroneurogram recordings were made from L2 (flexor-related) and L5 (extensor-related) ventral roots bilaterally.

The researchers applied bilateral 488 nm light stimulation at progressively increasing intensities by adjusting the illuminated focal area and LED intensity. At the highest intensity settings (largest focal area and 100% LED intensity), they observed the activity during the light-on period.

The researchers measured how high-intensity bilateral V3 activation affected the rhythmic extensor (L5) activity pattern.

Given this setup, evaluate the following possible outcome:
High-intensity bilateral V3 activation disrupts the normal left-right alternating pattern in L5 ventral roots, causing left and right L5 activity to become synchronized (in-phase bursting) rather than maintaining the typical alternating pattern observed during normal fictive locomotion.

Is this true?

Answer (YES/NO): NO